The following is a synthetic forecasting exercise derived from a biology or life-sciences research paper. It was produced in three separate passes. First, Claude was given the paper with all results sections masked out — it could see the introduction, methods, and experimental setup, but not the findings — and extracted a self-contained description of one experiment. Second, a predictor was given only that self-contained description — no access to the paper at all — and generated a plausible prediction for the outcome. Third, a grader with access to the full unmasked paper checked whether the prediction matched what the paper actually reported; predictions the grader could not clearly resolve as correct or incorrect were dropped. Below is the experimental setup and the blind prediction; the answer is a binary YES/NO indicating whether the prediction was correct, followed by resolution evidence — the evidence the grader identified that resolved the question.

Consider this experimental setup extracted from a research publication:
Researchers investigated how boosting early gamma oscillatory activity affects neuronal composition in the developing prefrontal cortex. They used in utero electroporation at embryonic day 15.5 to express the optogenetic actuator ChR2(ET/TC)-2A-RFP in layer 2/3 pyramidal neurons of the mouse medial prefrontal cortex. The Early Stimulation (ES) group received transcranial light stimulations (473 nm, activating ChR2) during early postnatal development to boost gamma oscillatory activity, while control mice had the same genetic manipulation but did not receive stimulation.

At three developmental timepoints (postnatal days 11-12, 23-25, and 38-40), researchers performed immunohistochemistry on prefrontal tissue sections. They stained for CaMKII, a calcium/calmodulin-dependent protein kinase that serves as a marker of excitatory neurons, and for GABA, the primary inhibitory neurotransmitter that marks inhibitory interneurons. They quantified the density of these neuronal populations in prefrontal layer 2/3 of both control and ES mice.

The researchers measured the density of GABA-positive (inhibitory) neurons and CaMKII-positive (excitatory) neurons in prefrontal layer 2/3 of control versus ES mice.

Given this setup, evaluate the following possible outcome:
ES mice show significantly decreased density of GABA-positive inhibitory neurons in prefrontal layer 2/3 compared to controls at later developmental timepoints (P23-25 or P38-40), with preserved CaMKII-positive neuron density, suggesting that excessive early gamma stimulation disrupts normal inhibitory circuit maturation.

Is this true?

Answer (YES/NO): NO